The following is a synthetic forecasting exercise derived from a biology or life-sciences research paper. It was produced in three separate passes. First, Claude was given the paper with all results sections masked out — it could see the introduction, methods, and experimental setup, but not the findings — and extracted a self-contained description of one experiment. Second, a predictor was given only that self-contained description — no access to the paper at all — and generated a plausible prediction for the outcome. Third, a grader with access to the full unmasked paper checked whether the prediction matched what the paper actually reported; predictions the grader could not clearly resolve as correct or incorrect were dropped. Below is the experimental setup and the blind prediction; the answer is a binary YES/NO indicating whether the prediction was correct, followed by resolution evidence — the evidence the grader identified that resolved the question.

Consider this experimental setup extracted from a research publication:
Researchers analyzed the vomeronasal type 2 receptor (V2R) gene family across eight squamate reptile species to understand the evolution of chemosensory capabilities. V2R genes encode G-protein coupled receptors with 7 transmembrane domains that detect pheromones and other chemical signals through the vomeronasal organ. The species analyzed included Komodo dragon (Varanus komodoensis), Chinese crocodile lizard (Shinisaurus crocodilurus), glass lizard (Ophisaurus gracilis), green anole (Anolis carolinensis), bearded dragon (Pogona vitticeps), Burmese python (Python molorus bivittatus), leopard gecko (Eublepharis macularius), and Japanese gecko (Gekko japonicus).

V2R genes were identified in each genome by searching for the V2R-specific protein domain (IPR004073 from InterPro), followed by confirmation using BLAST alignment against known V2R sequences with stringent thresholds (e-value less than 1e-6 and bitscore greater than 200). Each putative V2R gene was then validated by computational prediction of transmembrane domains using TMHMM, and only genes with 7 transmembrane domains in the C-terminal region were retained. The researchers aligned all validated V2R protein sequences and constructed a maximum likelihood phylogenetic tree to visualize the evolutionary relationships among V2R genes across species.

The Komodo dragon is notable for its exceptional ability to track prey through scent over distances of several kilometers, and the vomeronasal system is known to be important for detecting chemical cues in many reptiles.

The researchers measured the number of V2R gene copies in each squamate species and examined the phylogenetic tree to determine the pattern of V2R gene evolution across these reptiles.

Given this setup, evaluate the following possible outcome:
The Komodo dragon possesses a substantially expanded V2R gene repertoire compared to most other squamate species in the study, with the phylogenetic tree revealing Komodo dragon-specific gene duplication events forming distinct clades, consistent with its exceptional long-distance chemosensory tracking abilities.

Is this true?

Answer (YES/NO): YES